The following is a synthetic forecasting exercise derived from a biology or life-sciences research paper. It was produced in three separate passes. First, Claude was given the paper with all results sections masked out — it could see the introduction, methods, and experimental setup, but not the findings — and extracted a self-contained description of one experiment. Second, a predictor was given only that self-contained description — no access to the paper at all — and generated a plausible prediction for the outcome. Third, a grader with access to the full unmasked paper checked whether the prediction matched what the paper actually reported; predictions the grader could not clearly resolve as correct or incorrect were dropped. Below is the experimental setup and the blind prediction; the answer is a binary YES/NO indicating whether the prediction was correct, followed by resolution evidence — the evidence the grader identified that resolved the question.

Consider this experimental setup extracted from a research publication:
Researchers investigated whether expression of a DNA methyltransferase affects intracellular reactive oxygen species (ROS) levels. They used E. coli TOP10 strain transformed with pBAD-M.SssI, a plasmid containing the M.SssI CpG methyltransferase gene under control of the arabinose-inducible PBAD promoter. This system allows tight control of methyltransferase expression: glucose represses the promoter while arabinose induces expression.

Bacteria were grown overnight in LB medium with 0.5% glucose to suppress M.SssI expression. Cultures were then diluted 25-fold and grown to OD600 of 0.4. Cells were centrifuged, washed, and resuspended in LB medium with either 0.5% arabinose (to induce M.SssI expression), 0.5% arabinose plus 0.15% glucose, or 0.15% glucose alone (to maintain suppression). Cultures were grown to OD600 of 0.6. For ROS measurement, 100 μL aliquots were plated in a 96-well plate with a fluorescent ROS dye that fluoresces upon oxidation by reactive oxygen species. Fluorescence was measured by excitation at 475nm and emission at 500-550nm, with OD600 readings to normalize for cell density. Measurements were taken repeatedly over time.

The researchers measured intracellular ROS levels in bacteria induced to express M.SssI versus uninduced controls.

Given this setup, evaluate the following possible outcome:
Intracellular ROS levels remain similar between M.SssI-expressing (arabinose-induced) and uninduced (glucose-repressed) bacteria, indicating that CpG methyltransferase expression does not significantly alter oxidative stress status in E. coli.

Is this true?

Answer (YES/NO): NO